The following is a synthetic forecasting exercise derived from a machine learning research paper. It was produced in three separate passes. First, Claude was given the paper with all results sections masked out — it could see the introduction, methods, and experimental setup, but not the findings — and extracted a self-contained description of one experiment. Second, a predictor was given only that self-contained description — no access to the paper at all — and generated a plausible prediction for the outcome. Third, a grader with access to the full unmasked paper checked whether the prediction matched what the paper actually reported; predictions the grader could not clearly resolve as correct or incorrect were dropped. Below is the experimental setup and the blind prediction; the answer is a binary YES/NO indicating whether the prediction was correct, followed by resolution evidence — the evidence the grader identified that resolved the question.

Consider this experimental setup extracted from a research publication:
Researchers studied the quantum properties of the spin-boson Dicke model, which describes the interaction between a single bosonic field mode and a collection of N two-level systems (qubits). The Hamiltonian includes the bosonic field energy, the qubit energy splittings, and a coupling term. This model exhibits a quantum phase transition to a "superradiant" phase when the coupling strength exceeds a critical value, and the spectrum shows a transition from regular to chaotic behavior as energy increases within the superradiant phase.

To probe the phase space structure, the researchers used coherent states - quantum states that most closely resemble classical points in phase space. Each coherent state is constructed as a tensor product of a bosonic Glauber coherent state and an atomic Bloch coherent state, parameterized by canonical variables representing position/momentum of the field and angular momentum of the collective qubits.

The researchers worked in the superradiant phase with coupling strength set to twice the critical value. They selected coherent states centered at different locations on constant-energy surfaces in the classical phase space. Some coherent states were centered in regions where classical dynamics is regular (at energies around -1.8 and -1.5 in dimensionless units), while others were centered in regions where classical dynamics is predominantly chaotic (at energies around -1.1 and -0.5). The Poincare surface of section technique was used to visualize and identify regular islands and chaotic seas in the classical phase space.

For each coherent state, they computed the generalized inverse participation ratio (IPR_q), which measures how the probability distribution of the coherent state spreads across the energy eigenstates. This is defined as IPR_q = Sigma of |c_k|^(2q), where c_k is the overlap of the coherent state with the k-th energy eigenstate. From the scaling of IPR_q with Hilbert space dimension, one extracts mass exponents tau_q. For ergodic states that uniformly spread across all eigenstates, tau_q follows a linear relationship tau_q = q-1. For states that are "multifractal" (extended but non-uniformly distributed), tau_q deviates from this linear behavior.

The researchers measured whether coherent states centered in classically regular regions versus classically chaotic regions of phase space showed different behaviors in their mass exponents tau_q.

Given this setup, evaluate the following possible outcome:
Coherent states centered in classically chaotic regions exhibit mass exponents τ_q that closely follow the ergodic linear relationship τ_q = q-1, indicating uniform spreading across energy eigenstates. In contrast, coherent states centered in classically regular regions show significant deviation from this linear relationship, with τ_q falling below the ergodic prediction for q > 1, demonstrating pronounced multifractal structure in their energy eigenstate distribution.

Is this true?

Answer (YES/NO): NO